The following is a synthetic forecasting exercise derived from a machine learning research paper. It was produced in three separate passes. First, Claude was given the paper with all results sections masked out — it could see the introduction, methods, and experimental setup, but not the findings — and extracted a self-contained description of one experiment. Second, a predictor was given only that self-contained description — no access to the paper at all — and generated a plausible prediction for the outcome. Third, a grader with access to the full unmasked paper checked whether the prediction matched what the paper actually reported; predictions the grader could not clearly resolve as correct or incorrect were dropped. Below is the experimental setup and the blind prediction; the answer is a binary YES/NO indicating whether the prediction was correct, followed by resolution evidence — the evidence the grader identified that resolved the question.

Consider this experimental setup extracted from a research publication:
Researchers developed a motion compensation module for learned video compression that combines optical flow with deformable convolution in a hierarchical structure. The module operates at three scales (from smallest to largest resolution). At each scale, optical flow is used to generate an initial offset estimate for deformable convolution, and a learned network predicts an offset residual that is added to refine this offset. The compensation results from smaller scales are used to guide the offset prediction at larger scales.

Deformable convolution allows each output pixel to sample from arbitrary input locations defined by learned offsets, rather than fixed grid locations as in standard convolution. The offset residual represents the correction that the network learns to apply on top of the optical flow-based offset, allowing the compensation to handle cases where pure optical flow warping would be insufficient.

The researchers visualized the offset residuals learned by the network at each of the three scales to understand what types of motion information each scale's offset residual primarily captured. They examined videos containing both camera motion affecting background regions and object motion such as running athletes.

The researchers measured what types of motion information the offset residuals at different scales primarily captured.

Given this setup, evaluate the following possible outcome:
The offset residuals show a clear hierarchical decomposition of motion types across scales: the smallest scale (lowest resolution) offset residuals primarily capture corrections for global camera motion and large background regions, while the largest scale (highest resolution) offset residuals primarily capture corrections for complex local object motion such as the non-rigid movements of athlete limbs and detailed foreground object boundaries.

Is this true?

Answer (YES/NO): YES